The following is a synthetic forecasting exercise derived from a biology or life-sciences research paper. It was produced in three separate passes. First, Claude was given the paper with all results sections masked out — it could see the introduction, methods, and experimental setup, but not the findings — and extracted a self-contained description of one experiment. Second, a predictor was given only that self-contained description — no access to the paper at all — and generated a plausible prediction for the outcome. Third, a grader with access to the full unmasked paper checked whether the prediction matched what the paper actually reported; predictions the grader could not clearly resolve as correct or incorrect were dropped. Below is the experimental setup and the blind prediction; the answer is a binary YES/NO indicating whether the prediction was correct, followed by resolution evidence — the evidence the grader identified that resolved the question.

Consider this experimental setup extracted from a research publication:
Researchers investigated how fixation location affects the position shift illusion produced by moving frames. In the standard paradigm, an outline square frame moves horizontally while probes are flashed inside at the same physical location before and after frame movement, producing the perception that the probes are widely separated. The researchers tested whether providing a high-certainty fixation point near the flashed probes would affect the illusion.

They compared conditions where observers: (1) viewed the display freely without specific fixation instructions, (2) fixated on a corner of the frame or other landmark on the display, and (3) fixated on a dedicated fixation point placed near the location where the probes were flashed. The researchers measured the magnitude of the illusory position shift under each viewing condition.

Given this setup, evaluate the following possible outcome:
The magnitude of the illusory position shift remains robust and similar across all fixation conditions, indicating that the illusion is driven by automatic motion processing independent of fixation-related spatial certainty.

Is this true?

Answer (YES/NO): NO